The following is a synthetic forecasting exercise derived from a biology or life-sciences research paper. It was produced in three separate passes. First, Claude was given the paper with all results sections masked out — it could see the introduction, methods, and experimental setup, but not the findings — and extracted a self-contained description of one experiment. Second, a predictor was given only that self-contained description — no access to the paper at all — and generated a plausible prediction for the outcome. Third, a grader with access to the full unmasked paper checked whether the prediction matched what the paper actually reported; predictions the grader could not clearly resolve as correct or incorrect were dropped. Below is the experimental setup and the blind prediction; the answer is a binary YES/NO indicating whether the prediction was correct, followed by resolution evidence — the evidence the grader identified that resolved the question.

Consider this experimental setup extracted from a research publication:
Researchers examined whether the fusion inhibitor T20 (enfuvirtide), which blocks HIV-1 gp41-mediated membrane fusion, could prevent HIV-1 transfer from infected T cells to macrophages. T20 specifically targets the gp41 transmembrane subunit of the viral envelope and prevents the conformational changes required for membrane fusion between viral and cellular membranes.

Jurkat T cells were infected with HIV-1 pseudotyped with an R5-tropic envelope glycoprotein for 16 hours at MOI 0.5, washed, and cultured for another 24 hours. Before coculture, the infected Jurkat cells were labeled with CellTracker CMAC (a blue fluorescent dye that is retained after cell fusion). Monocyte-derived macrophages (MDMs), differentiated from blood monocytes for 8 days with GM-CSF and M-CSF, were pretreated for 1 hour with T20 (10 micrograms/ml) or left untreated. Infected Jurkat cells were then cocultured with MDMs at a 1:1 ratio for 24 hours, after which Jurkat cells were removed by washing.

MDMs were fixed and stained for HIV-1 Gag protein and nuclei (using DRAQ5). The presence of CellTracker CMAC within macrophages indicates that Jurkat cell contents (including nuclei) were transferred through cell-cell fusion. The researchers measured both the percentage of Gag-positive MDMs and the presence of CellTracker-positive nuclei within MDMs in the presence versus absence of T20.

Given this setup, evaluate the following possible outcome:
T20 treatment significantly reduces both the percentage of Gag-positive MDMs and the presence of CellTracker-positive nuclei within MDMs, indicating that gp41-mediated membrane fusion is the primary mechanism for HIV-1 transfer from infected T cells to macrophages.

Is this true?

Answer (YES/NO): YES